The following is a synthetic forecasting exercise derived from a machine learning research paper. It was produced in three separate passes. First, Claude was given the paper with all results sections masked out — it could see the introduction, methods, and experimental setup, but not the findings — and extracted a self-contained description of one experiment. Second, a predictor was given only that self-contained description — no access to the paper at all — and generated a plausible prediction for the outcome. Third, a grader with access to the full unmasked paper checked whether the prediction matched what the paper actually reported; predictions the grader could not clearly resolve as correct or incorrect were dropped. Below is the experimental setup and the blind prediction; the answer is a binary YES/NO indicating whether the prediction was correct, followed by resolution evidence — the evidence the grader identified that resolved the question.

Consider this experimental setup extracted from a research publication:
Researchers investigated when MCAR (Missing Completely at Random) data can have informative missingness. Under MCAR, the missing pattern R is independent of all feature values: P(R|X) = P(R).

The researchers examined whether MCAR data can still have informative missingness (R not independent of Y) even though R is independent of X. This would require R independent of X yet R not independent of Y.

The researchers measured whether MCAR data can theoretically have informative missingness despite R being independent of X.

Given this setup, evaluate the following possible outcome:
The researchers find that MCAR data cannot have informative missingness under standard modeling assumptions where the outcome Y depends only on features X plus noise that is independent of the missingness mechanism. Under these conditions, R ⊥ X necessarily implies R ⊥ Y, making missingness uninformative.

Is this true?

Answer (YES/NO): NO